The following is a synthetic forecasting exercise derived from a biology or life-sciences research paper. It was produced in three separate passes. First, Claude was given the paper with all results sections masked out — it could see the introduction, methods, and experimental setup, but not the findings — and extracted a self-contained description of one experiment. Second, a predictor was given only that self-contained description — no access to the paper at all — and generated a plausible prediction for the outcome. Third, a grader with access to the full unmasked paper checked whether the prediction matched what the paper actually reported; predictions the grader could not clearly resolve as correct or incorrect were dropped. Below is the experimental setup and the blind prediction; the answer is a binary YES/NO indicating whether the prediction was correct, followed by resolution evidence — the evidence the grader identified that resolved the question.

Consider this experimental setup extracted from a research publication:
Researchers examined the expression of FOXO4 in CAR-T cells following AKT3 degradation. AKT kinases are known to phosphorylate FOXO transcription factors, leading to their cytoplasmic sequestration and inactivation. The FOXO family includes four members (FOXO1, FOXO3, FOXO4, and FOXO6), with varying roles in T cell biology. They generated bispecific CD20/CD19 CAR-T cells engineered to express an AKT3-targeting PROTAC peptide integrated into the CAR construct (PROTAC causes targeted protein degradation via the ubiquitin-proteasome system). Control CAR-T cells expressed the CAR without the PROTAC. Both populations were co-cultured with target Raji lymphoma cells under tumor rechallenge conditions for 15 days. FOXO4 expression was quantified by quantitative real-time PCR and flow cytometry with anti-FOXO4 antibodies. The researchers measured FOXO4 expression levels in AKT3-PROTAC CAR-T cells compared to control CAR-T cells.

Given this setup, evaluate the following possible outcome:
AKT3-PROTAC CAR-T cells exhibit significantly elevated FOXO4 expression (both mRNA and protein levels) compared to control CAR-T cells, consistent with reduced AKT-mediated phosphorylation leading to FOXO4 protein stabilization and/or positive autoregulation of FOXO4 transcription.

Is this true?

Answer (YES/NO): YES